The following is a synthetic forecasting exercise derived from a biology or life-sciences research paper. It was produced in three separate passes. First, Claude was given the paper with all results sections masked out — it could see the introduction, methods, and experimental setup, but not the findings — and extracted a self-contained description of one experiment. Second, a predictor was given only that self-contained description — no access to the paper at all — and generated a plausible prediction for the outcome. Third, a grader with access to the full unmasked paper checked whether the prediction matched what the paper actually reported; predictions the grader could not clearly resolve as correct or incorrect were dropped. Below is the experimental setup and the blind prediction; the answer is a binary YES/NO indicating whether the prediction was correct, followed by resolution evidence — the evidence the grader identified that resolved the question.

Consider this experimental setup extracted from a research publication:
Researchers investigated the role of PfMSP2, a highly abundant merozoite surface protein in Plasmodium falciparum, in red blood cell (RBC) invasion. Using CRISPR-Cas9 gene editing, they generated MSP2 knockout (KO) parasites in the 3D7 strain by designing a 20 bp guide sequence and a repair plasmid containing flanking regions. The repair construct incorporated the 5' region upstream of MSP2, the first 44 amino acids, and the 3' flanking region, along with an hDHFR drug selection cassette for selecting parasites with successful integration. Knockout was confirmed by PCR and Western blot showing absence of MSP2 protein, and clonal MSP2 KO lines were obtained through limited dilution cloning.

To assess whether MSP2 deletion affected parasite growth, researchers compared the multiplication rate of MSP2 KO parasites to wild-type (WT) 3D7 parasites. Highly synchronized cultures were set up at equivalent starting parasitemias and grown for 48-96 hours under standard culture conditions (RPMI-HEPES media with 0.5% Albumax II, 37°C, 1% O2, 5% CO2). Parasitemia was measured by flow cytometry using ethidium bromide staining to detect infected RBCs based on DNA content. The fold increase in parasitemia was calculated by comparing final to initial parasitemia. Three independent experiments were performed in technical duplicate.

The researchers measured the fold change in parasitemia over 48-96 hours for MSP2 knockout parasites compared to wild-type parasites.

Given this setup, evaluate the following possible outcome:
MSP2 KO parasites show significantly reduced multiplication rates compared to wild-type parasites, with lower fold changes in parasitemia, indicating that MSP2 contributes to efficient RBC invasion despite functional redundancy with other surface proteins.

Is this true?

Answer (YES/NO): NO